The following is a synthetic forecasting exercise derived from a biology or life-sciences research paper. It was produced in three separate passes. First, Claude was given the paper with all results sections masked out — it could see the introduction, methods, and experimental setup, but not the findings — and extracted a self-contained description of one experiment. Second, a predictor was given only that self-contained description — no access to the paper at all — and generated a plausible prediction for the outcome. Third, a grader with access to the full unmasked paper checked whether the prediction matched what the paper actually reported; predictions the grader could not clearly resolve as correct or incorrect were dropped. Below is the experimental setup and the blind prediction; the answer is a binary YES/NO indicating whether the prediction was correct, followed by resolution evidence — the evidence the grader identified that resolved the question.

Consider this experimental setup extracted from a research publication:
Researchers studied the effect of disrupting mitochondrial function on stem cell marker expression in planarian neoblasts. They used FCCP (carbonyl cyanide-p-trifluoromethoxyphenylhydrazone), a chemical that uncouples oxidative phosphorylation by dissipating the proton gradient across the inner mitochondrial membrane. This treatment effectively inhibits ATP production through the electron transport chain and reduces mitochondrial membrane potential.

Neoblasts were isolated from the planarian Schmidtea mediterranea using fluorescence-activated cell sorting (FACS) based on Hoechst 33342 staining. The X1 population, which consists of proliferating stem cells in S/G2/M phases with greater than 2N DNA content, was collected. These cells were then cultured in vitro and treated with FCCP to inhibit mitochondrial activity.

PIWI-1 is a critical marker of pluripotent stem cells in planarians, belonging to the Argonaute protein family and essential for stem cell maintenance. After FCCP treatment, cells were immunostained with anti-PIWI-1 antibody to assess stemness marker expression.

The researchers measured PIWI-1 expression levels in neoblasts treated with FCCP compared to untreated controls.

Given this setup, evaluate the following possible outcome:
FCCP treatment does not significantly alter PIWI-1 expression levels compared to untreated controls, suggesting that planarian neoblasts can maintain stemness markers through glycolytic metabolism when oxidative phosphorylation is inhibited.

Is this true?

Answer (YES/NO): NO